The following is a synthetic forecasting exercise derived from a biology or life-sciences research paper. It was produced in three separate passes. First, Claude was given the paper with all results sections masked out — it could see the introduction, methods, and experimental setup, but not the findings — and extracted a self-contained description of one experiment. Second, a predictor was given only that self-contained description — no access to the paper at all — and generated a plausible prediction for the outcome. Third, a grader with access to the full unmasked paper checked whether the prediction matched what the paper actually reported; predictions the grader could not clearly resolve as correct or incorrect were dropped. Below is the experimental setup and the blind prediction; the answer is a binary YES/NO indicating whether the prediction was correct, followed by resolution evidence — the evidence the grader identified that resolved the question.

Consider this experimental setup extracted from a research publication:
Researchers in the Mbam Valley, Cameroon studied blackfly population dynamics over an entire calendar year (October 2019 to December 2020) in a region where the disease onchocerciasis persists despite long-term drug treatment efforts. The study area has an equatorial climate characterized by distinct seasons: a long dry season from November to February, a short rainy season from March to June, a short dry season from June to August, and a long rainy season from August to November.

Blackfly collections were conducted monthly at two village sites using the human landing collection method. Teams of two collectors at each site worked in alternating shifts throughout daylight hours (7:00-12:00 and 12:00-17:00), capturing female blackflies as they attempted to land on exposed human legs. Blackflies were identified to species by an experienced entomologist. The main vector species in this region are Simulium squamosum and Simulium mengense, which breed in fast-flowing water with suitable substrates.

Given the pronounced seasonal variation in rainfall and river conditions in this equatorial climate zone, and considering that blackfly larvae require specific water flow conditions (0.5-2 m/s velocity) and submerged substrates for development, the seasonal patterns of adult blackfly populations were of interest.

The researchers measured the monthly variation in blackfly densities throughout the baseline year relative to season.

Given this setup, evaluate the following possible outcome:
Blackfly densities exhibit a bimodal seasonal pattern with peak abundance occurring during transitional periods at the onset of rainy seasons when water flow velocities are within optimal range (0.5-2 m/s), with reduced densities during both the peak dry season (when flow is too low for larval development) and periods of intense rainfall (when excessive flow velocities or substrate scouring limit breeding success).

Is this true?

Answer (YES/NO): NO